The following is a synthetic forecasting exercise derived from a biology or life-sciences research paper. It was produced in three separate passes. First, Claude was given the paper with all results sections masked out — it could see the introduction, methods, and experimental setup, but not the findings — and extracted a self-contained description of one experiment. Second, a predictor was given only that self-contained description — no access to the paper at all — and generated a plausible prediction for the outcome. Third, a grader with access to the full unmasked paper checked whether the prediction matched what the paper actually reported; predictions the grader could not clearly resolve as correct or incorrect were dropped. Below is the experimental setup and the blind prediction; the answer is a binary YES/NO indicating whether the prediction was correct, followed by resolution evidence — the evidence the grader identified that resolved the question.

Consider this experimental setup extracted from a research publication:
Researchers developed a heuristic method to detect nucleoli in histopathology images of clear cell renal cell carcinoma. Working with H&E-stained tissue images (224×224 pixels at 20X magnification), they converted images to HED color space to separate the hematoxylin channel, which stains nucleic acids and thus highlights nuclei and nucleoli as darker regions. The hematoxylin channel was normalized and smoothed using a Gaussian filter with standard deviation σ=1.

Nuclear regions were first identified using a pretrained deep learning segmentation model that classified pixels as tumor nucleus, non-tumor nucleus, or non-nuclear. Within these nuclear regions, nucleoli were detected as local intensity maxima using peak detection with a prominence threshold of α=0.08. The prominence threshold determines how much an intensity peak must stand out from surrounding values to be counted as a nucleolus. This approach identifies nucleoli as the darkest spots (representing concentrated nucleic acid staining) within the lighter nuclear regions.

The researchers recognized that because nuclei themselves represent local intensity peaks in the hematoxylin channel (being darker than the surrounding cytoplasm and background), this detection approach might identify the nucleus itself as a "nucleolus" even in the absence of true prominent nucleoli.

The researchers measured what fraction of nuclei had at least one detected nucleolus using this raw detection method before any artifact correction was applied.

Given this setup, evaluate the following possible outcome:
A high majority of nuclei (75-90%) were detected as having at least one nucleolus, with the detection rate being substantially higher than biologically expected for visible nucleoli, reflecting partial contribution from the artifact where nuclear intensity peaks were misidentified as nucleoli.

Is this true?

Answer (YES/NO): NO